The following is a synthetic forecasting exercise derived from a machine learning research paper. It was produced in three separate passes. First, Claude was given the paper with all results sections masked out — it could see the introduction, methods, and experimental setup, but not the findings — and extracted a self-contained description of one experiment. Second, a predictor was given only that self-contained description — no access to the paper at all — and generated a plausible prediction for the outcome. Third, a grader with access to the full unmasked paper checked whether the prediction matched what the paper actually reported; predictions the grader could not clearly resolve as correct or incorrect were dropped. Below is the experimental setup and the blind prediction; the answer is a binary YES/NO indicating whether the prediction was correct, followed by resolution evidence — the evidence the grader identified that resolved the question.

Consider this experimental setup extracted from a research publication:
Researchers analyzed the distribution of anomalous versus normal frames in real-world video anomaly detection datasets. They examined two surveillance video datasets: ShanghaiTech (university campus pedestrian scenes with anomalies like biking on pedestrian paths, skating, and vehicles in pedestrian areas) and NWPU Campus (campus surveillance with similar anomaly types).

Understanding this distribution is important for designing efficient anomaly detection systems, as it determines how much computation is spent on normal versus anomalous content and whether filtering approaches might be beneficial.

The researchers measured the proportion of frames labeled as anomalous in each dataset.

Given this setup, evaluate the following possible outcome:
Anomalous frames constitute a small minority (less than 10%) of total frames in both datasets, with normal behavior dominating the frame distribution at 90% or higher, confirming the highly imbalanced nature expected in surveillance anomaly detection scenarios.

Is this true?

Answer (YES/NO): YES